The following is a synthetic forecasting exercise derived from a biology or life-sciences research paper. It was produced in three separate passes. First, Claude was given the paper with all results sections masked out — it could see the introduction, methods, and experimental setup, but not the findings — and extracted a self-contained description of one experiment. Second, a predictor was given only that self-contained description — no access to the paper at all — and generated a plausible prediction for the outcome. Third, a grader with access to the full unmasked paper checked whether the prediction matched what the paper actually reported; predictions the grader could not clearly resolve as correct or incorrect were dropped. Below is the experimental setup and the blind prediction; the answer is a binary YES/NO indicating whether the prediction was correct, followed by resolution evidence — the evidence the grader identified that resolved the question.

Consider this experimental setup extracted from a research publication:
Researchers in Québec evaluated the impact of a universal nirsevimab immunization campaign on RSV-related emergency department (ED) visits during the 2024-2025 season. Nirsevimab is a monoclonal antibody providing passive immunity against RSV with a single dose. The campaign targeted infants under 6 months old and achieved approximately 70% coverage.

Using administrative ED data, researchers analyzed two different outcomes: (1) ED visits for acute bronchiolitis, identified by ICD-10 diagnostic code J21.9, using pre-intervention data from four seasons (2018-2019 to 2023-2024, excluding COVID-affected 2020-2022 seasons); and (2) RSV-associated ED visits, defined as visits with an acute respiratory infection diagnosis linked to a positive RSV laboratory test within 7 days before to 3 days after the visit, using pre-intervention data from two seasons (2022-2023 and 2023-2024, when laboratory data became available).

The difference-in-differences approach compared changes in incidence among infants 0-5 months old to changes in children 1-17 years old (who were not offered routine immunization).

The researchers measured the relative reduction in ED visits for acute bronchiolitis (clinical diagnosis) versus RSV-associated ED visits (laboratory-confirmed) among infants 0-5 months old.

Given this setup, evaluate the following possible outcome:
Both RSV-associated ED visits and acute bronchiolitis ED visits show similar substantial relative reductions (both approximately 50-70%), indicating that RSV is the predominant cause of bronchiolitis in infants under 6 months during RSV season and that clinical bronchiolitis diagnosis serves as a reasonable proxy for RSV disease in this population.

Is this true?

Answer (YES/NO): NO